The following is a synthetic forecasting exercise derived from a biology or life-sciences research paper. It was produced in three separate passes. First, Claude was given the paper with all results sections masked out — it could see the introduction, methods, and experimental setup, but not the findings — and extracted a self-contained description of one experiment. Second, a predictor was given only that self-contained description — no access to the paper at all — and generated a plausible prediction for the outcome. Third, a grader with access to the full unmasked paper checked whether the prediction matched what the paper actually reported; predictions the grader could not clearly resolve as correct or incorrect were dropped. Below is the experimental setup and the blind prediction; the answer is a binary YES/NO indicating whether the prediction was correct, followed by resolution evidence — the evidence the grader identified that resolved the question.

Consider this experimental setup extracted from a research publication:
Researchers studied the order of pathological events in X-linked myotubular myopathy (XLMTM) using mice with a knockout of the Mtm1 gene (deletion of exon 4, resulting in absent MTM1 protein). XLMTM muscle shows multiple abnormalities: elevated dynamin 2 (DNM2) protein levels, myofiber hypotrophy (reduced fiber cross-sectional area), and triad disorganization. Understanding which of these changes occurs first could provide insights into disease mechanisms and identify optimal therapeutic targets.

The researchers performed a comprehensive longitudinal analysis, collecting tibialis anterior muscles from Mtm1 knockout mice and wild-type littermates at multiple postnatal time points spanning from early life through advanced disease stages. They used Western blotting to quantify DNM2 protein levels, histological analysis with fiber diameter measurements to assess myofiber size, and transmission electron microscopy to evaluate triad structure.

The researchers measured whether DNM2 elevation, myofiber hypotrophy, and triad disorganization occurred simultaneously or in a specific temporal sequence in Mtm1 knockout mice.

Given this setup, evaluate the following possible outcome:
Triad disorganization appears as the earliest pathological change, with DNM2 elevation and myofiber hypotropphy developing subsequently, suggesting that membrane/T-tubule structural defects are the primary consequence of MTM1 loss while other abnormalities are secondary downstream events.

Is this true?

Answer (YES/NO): NO